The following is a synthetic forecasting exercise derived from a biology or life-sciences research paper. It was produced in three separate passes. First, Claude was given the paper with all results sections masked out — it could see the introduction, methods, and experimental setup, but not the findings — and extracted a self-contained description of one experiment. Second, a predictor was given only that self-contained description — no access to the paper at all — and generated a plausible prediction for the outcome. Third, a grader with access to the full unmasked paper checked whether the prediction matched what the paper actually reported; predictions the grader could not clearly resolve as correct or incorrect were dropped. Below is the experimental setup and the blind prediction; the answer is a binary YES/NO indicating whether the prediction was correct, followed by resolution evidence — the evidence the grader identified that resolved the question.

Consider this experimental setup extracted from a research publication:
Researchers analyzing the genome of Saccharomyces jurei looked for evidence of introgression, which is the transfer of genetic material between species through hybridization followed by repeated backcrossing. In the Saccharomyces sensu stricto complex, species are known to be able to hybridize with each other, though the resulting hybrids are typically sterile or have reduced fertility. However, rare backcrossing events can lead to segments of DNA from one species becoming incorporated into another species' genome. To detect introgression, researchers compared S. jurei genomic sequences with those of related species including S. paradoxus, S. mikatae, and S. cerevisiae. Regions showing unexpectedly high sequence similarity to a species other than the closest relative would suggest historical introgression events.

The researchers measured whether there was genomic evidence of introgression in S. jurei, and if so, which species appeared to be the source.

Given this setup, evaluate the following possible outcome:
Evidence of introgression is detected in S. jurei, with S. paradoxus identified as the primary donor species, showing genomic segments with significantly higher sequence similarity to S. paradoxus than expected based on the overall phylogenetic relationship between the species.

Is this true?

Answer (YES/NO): YES